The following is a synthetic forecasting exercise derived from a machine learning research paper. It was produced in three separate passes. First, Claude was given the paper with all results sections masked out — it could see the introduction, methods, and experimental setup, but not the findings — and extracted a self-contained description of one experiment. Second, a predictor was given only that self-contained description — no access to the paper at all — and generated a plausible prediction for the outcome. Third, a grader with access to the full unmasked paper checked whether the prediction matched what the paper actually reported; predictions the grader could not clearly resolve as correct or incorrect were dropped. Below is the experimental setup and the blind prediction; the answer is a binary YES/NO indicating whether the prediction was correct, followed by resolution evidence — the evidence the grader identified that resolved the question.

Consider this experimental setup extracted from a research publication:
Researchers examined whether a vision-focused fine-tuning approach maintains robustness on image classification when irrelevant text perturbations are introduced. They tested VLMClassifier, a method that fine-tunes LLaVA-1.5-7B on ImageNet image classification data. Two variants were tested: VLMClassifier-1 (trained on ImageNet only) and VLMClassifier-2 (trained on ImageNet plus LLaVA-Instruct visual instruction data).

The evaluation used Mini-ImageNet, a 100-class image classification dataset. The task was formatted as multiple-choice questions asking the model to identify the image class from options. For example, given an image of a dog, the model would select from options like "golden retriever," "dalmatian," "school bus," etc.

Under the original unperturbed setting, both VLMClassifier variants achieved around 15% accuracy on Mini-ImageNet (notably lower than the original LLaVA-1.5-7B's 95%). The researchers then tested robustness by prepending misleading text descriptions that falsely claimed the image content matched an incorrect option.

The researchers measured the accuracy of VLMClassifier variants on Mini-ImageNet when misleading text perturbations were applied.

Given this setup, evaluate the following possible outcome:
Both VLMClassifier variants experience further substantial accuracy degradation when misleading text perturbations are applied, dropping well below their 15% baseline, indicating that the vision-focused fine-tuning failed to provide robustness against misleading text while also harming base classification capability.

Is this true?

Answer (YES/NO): YES